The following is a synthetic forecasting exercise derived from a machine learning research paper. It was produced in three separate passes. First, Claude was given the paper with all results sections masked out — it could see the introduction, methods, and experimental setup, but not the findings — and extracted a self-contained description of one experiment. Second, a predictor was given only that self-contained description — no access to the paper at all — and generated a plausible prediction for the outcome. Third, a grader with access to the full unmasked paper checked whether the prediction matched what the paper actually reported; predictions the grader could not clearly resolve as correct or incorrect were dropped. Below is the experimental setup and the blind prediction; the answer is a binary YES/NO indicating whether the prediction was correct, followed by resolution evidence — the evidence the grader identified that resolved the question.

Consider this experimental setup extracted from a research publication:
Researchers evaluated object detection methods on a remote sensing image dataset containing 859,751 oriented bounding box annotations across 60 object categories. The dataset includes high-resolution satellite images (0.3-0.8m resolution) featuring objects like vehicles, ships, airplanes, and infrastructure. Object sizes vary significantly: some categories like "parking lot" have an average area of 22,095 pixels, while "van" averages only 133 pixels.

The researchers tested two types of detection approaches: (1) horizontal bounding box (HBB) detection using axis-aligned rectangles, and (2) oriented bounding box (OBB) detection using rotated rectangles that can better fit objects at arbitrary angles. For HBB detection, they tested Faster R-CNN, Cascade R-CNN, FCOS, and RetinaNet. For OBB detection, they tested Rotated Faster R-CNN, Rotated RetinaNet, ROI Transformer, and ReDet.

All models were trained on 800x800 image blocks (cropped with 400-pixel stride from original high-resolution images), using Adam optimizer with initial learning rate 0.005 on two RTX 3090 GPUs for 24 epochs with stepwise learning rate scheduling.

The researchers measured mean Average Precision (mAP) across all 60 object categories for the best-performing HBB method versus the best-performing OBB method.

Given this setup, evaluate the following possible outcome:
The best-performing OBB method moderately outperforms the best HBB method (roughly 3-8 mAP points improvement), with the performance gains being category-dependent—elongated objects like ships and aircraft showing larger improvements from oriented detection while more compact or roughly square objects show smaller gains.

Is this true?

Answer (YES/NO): NO